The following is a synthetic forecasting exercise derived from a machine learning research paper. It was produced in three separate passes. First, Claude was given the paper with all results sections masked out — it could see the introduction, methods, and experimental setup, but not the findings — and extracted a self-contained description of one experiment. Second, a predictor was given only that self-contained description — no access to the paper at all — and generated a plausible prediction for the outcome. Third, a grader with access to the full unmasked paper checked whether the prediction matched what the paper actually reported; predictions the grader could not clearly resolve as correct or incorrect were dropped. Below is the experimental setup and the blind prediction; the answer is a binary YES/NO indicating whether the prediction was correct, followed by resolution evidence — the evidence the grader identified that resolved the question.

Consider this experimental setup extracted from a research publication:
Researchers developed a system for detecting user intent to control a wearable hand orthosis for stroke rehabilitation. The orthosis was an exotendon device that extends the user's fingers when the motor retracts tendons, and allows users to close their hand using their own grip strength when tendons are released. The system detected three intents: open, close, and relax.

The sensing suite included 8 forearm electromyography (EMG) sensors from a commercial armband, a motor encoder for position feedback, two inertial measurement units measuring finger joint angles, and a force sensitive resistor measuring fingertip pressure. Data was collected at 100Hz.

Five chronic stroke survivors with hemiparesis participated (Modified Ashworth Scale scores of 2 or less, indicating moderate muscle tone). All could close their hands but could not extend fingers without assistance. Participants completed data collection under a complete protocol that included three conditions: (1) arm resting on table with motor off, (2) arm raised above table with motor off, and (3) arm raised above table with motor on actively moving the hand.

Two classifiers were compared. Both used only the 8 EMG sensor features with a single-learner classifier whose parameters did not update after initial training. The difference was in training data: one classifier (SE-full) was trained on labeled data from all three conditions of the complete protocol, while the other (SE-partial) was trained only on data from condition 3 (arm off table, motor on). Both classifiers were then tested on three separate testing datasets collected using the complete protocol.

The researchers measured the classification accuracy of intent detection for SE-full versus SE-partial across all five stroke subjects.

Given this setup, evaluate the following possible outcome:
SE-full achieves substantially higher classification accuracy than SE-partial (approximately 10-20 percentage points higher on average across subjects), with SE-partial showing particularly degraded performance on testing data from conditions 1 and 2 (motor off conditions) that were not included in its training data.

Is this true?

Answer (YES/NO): NO